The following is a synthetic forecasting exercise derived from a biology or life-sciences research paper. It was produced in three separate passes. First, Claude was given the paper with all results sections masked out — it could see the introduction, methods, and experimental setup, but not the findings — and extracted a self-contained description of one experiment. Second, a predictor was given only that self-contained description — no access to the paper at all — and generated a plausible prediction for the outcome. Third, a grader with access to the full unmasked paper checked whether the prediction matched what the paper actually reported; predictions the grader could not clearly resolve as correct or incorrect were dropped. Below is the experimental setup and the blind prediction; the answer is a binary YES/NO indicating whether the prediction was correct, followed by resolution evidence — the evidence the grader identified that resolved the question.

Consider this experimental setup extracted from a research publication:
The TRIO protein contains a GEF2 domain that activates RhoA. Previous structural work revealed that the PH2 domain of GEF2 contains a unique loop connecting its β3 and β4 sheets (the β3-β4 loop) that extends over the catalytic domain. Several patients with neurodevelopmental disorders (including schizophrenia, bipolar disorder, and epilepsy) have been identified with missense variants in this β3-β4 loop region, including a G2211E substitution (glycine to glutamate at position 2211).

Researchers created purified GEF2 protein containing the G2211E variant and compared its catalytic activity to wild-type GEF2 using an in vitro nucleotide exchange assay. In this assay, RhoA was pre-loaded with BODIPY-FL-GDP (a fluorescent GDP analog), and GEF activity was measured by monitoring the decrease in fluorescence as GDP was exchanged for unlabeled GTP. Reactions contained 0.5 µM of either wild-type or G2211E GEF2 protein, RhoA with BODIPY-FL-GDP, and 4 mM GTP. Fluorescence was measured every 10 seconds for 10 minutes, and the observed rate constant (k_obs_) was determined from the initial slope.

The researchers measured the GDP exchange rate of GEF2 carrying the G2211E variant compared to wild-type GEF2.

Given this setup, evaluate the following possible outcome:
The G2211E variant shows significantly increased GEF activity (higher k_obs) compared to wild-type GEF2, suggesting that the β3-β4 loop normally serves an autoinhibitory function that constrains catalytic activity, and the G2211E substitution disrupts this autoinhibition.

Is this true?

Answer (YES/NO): YES